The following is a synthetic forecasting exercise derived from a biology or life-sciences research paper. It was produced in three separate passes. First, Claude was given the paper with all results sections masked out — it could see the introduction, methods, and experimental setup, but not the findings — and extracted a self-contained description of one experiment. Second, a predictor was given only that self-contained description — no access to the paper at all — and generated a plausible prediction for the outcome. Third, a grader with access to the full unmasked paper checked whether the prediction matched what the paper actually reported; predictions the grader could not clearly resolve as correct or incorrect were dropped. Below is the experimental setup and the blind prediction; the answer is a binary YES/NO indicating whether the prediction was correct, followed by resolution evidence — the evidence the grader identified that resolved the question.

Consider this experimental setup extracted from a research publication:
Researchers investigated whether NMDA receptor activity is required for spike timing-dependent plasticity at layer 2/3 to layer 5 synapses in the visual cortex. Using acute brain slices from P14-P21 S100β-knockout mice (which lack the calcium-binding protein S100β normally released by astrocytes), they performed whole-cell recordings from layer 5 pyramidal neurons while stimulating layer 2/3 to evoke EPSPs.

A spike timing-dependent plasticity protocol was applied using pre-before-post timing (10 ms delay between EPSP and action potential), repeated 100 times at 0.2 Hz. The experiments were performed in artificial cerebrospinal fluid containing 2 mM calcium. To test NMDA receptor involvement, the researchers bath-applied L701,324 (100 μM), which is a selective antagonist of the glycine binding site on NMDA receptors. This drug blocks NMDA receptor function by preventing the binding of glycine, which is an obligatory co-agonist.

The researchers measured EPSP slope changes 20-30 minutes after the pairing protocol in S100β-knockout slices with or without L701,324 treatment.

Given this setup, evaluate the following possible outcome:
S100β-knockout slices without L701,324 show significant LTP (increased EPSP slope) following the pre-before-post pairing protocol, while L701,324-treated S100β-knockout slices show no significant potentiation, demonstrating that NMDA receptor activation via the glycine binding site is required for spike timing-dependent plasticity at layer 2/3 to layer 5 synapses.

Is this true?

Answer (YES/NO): NO